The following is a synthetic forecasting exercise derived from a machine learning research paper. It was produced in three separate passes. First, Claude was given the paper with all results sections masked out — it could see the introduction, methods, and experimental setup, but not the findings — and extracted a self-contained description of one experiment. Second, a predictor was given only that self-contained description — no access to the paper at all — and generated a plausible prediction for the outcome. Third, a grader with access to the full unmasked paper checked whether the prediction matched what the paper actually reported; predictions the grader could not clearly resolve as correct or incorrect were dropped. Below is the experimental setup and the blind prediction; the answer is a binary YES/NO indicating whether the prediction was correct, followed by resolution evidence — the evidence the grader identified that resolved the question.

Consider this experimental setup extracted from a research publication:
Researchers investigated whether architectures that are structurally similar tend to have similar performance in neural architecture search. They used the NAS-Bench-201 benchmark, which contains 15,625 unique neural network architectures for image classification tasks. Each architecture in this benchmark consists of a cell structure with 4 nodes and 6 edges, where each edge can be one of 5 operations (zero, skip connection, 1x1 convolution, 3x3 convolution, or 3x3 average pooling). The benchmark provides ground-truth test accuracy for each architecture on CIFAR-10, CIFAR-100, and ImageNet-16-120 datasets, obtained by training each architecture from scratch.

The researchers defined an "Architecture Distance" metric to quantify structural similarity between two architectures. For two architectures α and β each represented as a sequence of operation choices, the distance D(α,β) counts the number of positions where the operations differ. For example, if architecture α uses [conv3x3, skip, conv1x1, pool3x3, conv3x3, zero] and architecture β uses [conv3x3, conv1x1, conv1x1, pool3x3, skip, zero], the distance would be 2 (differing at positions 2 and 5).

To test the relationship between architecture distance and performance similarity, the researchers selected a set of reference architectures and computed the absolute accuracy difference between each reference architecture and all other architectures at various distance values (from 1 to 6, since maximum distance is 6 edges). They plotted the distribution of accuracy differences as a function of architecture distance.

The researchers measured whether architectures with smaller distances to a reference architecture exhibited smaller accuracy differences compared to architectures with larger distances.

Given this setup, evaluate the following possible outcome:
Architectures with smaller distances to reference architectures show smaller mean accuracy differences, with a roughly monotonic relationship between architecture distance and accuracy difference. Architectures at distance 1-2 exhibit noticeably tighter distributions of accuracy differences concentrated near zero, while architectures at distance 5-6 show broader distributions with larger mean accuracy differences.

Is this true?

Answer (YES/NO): NO